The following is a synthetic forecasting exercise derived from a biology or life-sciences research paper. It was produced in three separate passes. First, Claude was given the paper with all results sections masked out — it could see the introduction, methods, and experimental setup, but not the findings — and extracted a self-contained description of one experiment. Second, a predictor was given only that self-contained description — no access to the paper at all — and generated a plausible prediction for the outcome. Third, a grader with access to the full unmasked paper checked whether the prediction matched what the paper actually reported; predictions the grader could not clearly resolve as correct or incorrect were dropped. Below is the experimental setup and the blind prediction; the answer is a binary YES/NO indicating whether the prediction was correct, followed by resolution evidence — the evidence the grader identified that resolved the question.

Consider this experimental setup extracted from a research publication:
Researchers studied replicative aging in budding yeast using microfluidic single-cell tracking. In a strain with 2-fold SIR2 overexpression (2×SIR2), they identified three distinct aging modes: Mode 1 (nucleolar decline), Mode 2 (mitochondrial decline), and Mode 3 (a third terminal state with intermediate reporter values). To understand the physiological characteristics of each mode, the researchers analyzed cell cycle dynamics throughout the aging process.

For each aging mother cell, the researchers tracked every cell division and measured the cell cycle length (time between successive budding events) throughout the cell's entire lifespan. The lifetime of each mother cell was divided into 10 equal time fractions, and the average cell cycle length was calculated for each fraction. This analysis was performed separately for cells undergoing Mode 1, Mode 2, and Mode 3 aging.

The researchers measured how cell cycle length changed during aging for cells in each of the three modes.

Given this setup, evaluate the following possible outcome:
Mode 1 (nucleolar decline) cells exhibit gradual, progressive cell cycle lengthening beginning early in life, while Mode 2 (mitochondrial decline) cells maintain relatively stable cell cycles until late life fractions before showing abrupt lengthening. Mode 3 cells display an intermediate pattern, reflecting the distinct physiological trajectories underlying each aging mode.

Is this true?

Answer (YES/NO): NO